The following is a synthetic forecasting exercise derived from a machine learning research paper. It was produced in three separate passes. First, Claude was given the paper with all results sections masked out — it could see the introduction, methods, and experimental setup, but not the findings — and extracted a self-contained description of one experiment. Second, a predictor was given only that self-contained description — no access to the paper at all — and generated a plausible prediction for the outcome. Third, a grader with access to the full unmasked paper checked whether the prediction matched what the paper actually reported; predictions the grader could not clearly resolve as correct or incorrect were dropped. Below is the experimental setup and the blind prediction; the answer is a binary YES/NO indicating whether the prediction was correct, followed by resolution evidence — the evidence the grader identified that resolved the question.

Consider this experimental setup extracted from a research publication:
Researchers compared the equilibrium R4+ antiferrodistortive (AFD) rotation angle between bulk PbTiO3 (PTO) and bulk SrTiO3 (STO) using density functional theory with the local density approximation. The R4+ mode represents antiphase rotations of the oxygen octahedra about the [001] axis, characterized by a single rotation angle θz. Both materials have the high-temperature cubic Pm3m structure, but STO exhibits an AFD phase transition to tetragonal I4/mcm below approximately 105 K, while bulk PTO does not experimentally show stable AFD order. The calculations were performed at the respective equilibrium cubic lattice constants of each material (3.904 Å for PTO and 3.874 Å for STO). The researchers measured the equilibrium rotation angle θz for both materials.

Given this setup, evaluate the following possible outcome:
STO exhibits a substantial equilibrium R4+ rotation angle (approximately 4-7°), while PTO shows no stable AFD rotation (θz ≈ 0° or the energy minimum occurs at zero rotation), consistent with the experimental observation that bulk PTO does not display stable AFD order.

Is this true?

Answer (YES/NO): NO